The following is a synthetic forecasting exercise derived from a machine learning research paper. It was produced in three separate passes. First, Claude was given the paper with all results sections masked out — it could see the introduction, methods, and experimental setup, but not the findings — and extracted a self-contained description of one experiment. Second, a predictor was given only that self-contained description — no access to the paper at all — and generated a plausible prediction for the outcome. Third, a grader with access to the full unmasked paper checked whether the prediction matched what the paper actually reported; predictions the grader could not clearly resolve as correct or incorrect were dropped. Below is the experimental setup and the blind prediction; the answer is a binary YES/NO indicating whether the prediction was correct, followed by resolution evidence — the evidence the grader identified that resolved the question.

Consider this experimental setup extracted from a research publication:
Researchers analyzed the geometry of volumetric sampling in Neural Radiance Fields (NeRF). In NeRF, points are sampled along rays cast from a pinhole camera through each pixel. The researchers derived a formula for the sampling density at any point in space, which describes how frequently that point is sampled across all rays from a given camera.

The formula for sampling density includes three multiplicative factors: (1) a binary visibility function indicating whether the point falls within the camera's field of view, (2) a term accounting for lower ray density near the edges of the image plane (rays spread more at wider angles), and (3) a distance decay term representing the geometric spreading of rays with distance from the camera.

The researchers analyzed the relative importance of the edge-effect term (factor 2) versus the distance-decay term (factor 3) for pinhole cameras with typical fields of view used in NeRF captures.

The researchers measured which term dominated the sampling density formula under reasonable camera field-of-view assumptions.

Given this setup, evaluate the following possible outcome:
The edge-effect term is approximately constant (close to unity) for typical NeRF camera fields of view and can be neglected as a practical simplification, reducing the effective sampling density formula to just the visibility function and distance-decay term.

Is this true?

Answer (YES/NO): YES